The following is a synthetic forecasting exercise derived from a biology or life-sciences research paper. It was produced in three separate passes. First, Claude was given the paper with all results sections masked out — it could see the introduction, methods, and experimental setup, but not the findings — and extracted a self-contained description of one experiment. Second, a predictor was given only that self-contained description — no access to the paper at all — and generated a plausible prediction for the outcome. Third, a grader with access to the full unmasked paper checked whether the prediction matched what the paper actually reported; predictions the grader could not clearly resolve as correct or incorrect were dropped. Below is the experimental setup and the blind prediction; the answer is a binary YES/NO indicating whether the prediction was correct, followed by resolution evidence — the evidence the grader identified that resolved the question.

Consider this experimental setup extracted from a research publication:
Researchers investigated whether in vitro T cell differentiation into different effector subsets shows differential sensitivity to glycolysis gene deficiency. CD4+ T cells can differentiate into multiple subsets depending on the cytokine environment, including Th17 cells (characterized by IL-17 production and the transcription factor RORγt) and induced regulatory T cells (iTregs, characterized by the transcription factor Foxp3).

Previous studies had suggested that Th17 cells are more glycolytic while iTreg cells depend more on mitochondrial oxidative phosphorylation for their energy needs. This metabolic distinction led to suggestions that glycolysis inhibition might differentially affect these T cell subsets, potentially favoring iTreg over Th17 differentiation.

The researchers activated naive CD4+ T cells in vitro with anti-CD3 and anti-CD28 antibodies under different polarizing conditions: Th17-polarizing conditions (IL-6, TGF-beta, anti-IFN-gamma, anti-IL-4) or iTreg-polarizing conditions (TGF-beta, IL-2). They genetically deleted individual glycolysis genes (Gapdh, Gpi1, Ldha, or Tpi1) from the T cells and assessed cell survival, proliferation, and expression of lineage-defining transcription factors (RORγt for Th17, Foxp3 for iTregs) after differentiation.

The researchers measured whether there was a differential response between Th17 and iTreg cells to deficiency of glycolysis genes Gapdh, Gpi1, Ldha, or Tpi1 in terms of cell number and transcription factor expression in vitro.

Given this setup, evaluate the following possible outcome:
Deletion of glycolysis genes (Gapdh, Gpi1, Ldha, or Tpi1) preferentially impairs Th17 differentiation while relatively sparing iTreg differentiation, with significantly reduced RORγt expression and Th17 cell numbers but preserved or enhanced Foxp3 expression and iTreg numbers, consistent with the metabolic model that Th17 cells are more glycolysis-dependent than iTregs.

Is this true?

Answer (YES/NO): NO